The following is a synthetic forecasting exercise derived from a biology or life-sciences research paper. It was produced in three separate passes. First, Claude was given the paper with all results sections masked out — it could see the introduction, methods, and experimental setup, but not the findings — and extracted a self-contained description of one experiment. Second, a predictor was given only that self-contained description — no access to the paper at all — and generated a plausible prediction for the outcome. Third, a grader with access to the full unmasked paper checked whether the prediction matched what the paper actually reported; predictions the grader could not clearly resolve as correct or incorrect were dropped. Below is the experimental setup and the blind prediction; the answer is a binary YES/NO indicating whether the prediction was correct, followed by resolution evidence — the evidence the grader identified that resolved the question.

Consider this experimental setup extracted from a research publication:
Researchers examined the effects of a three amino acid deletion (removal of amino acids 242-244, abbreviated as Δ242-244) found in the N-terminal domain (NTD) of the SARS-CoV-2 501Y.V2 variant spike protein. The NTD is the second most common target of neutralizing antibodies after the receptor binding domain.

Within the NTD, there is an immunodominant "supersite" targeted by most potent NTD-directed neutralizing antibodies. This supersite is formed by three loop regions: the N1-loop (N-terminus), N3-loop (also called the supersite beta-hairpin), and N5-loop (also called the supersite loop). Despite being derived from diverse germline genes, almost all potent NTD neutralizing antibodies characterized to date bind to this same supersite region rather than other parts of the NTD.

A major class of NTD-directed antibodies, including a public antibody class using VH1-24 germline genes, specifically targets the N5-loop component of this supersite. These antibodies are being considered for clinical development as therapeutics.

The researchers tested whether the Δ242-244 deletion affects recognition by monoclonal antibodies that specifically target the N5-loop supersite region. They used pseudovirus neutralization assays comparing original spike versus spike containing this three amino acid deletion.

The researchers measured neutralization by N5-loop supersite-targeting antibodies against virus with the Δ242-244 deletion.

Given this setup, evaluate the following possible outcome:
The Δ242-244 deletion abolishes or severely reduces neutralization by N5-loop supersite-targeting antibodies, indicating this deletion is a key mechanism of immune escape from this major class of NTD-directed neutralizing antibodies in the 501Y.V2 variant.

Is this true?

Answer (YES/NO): YES